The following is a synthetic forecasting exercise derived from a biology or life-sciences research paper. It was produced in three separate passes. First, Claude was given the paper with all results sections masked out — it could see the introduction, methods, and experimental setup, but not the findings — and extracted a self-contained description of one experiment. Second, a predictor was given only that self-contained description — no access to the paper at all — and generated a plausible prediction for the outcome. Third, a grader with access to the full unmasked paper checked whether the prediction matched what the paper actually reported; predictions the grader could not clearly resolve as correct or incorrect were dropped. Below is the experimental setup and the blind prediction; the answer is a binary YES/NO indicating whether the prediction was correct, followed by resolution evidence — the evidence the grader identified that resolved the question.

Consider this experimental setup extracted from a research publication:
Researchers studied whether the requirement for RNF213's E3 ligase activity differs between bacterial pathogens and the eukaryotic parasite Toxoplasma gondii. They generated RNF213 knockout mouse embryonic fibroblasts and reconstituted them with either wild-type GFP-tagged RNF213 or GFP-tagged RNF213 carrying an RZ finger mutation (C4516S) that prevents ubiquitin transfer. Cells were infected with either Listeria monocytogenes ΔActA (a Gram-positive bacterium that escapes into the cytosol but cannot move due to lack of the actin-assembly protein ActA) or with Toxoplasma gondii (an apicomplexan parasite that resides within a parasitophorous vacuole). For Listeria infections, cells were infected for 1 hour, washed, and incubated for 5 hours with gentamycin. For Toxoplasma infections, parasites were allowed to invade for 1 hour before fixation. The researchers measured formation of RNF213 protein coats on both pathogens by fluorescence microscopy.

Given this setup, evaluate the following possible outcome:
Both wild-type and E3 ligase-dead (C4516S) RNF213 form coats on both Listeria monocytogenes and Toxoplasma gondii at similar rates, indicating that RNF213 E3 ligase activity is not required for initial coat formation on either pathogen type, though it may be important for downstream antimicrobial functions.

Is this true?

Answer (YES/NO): NO